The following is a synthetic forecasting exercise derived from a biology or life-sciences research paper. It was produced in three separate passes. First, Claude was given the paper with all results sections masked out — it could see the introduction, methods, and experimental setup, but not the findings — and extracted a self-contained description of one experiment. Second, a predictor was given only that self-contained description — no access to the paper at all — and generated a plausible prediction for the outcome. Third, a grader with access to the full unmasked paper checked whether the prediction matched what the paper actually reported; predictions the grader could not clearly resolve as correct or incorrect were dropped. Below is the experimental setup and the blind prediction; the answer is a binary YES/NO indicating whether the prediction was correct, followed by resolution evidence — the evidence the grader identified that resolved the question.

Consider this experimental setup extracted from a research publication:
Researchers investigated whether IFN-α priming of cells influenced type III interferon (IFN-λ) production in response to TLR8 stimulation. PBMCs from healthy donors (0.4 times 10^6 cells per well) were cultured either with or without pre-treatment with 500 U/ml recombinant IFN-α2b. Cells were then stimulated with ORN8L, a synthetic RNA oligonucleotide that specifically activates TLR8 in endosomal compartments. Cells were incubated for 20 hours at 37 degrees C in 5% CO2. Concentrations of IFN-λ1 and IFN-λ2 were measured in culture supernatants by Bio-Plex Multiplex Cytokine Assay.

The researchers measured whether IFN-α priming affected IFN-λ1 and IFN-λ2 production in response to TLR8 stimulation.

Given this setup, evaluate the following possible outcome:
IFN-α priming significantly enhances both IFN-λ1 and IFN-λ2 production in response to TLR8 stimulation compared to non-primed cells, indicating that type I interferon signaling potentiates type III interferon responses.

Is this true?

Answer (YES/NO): NO